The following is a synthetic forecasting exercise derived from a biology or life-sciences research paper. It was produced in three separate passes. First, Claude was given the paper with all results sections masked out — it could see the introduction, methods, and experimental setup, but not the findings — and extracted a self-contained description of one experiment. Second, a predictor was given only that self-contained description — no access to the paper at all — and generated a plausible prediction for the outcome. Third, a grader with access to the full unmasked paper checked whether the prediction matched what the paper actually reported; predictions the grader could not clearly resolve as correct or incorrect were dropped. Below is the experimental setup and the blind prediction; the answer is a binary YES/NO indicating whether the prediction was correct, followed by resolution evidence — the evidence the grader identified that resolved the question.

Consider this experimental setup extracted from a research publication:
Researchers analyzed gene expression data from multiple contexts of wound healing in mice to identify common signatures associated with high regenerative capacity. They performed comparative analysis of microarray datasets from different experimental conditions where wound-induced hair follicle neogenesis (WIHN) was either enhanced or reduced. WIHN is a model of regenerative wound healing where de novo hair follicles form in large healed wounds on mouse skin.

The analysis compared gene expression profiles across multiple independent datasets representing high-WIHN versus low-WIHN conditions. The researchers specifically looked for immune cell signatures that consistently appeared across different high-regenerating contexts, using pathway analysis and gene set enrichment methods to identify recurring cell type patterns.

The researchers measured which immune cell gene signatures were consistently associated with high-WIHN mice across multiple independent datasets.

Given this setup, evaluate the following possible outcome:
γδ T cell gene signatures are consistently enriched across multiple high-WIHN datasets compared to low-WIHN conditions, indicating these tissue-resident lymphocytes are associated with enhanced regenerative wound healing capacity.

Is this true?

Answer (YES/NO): NO